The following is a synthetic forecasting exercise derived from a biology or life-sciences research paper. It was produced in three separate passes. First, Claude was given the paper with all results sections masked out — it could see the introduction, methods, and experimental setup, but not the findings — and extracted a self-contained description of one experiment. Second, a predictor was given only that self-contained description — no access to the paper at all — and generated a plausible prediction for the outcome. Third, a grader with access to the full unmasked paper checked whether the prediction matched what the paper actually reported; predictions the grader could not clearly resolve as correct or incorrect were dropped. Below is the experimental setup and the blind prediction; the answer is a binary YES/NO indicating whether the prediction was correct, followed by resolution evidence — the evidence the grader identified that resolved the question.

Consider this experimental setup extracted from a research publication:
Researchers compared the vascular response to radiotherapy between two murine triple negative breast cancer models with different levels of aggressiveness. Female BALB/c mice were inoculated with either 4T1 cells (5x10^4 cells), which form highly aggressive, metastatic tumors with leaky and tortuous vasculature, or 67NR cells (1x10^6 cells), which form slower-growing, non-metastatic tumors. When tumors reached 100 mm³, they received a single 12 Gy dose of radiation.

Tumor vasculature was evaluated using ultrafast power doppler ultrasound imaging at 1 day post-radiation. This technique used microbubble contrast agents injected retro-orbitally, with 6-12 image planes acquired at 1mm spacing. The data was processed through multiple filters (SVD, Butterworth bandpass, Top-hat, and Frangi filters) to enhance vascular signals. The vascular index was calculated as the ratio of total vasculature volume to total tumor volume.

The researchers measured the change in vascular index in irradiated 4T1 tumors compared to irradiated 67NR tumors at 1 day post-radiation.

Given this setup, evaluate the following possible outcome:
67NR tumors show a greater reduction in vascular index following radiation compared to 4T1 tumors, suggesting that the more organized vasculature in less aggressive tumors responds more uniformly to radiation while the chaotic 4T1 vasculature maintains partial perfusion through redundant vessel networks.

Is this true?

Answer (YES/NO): YES